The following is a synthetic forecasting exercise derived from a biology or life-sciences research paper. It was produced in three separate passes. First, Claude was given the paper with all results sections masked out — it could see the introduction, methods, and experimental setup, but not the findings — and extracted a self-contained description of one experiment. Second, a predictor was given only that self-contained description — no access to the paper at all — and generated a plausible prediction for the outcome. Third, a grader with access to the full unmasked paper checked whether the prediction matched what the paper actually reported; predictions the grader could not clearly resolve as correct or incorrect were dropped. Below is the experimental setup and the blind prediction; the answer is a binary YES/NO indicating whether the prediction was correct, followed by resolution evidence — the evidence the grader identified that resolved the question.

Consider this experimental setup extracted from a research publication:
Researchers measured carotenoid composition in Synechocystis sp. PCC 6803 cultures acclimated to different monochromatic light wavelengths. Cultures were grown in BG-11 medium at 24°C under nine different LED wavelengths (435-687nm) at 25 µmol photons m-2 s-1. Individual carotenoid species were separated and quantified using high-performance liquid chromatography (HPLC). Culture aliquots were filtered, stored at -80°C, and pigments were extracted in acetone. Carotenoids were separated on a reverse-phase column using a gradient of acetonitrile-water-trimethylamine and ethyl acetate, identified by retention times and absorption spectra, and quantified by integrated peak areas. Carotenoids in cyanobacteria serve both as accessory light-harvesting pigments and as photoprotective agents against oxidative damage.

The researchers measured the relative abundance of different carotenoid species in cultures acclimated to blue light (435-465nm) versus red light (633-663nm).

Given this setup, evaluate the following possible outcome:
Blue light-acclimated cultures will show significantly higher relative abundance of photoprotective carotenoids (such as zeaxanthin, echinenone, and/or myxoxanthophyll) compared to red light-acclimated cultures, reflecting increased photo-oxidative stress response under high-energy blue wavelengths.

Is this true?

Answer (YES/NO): NO